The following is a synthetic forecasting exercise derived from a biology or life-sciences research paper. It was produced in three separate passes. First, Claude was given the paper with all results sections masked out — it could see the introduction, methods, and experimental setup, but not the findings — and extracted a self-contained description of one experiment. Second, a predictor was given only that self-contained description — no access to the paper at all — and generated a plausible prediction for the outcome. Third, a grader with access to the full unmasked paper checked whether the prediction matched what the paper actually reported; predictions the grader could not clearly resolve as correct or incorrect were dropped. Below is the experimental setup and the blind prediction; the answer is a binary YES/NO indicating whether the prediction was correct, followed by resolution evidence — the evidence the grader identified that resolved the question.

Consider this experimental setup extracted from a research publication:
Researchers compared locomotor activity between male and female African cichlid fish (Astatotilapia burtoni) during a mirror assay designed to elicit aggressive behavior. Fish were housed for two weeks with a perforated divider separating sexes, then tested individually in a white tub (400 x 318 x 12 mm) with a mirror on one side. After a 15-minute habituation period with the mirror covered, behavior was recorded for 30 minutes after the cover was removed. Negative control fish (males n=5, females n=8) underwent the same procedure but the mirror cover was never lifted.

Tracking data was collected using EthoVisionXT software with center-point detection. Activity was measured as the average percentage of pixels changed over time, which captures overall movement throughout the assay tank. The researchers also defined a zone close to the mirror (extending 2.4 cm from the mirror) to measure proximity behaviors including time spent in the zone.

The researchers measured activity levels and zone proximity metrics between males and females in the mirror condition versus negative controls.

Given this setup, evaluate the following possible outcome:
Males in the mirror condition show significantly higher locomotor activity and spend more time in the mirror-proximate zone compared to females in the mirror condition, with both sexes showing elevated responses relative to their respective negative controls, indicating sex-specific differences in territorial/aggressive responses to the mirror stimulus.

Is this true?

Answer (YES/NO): NO